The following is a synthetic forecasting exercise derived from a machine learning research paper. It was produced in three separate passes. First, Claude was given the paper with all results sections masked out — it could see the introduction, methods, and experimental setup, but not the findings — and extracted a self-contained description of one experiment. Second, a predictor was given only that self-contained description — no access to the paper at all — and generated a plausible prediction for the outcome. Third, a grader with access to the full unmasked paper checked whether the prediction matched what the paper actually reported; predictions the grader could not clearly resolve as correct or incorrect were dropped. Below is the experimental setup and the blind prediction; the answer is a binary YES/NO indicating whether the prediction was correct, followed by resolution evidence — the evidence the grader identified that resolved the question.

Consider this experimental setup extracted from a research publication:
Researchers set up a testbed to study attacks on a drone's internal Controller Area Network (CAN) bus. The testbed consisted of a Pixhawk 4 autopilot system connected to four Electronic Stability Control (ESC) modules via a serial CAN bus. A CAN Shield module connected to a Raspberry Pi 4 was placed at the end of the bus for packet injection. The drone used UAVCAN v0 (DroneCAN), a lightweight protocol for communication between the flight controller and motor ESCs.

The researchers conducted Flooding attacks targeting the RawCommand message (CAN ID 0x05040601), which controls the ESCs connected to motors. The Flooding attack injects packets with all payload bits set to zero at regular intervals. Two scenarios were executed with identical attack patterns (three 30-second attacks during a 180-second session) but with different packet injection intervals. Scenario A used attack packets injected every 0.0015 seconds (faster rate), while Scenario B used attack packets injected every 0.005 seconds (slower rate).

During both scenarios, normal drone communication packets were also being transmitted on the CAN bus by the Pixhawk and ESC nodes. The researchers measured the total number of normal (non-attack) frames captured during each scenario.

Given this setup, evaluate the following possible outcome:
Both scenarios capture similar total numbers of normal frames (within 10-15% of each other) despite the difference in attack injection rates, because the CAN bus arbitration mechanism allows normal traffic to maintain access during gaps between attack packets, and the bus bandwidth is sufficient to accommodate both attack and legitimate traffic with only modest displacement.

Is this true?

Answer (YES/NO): YES